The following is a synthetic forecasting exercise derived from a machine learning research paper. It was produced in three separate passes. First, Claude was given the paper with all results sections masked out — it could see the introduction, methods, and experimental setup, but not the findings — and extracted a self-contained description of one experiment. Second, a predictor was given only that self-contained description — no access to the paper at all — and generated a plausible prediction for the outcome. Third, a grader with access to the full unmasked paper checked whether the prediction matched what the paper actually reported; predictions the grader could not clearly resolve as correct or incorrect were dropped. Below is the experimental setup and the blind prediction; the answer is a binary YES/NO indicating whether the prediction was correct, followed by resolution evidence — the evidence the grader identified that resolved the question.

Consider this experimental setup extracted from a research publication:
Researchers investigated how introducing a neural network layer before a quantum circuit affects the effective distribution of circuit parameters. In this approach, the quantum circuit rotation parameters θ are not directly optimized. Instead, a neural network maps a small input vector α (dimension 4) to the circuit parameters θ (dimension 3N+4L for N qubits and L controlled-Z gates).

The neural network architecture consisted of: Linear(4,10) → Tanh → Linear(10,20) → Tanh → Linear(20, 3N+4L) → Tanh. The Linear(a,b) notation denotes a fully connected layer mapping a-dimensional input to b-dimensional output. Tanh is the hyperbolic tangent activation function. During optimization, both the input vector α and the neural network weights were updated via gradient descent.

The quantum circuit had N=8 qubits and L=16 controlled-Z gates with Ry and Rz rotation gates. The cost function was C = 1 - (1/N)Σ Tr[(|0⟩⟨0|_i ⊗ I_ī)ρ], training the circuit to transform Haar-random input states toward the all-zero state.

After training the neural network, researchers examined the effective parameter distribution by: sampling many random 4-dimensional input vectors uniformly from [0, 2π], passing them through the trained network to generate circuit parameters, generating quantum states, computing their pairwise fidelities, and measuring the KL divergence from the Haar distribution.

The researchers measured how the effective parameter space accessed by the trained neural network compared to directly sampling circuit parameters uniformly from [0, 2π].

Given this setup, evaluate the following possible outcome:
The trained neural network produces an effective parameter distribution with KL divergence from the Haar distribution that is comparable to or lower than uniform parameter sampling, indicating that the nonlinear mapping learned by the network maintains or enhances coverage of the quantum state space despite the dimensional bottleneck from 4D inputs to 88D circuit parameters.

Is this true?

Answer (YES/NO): NO